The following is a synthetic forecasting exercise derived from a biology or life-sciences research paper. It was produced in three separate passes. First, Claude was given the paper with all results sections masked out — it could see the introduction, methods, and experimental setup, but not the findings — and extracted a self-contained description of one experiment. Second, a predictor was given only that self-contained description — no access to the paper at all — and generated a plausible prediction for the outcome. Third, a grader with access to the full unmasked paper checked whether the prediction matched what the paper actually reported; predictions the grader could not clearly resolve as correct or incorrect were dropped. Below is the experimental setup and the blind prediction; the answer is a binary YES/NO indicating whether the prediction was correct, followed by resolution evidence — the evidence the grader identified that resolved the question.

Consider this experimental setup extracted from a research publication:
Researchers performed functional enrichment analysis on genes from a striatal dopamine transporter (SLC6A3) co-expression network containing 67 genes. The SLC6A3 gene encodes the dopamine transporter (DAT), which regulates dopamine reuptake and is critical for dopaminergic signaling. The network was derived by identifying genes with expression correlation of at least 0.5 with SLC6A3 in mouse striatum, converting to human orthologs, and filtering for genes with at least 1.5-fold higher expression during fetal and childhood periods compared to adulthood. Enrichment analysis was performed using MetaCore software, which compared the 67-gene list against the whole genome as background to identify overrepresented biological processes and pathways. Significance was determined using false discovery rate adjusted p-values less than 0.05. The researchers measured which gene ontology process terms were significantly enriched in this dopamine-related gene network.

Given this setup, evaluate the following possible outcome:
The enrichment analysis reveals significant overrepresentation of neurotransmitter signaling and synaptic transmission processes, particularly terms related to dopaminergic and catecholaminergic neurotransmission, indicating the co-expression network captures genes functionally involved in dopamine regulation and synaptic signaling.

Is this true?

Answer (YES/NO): NO